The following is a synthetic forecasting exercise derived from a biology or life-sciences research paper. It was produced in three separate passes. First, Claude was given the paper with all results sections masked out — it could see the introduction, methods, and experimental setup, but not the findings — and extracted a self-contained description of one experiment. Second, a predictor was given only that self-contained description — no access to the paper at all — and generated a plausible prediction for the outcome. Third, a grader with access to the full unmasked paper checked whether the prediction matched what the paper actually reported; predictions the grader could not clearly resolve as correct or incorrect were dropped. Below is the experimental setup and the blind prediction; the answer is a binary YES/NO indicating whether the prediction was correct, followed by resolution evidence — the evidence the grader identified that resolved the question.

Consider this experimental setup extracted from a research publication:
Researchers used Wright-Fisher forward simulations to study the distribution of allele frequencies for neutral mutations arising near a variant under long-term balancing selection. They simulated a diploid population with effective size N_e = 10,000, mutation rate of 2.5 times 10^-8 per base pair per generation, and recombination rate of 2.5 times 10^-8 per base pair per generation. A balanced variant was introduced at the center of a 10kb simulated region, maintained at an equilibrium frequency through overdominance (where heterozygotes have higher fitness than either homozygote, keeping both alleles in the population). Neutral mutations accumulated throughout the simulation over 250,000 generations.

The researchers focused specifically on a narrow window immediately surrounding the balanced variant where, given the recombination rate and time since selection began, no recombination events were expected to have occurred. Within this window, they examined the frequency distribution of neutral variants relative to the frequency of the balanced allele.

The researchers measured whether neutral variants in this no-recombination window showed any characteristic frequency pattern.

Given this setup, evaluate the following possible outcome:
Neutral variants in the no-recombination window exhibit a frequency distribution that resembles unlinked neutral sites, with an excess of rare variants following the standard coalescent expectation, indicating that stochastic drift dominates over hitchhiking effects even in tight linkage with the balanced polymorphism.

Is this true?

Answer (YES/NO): NO